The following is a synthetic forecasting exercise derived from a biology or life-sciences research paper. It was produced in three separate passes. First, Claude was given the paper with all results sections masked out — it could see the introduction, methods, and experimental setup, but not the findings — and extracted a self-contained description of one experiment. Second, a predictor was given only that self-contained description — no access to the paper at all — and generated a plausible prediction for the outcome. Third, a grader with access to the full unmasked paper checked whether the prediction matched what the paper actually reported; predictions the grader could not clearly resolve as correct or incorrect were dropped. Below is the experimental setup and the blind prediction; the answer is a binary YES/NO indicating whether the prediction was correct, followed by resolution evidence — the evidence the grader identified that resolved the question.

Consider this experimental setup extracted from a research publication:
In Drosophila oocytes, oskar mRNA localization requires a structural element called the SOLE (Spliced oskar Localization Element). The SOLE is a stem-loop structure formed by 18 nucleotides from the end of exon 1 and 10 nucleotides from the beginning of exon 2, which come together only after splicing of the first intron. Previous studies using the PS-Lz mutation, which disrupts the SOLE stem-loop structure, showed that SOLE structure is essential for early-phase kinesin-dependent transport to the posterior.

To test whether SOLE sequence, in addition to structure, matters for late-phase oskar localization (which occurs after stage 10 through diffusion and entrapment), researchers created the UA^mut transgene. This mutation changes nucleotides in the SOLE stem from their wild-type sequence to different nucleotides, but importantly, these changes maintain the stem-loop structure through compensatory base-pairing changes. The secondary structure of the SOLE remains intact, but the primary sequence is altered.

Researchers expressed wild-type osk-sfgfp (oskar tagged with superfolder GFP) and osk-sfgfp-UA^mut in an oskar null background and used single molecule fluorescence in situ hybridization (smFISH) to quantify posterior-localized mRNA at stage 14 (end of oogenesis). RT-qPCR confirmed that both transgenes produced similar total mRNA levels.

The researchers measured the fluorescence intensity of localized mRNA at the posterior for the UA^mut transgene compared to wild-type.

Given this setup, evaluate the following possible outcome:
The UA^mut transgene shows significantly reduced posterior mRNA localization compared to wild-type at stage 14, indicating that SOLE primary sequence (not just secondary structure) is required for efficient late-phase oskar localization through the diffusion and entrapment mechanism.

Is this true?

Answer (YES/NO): YES